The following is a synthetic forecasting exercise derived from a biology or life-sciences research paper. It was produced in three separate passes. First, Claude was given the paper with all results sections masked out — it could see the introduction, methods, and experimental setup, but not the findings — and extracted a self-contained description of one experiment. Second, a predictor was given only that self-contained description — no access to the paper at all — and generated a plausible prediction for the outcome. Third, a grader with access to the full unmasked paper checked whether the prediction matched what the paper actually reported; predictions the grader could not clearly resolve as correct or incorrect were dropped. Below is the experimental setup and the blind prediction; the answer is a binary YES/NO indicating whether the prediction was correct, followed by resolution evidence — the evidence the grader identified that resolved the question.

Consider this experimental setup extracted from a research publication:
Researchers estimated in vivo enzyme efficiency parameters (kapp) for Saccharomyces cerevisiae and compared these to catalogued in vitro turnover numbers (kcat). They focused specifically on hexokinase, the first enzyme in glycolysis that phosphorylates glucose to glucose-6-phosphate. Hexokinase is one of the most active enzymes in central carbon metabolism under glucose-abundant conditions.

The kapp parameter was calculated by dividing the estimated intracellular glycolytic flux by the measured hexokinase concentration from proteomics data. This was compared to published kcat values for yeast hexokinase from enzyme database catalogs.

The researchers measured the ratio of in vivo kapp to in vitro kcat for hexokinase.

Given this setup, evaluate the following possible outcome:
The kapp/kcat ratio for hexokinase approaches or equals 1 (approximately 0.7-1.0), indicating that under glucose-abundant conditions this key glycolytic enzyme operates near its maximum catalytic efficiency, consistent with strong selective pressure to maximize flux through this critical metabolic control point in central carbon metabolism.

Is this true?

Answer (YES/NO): NO